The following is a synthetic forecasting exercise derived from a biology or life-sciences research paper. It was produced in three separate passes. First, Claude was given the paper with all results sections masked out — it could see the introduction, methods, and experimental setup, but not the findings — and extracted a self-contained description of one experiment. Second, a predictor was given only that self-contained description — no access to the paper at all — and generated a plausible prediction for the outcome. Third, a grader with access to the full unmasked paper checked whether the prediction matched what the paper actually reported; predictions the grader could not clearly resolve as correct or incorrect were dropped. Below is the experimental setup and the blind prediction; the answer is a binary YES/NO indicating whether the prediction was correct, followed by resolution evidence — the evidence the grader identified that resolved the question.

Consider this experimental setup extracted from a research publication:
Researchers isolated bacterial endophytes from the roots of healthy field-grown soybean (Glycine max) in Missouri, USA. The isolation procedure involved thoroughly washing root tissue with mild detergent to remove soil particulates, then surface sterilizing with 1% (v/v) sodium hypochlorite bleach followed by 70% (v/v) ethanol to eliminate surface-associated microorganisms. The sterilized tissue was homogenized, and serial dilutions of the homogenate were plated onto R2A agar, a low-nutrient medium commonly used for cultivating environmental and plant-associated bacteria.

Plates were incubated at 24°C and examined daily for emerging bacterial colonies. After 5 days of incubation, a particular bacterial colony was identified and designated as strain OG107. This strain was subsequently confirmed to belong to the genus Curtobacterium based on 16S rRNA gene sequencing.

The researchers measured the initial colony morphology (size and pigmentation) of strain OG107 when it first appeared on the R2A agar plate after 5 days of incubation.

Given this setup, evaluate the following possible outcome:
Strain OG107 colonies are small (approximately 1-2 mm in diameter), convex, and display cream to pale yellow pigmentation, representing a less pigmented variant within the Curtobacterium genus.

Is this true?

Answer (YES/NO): NO